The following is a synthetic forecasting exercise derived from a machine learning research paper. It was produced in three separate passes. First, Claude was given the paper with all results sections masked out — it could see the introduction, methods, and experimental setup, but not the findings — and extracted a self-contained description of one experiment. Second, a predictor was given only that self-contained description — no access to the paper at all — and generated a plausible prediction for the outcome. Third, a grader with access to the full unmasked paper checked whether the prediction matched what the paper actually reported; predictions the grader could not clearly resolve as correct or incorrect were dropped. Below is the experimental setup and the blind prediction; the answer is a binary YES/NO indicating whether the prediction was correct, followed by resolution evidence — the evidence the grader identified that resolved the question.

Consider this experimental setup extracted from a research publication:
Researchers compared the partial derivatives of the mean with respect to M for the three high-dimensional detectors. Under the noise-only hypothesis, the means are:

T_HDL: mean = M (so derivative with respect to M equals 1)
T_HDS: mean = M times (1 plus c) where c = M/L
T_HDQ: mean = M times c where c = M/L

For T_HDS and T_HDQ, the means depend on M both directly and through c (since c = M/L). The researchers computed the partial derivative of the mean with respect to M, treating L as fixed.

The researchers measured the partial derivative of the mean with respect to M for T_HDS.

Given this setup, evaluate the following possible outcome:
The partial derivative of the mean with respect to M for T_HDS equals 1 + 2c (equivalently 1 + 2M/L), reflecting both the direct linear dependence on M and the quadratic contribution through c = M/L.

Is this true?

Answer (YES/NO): YES